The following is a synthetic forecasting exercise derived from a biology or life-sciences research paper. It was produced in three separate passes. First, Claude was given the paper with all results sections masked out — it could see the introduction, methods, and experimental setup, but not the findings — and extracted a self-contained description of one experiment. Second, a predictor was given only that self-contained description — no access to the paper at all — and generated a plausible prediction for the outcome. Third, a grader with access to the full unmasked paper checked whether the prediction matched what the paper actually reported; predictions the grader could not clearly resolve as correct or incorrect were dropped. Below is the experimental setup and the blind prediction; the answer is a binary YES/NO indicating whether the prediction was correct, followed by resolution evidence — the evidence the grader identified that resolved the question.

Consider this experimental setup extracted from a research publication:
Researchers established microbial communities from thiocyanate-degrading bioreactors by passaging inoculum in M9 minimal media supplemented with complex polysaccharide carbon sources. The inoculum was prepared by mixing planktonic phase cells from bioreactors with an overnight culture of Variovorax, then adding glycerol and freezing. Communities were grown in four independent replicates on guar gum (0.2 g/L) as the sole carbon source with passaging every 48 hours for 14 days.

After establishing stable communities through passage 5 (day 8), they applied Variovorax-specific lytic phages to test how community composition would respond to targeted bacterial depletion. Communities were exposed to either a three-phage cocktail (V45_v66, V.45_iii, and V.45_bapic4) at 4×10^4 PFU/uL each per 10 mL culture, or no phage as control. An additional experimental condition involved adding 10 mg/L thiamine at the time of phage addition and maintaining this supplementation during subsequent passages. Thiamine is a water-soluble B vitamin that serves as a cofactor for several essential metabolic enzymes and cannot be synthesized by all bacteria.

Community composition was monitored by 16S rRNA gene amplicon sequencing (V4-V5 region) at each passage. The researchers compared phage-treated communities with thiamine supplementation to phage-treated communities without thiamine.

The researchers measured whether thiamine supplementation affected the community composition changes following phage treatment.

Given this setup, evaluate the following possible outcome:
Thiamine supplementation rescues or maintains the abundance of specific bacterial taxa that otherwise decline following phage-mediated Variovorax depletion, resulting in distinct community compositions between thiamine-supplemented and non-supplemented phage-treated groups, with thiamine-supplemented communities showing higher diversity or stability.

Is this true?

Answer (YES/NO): YES